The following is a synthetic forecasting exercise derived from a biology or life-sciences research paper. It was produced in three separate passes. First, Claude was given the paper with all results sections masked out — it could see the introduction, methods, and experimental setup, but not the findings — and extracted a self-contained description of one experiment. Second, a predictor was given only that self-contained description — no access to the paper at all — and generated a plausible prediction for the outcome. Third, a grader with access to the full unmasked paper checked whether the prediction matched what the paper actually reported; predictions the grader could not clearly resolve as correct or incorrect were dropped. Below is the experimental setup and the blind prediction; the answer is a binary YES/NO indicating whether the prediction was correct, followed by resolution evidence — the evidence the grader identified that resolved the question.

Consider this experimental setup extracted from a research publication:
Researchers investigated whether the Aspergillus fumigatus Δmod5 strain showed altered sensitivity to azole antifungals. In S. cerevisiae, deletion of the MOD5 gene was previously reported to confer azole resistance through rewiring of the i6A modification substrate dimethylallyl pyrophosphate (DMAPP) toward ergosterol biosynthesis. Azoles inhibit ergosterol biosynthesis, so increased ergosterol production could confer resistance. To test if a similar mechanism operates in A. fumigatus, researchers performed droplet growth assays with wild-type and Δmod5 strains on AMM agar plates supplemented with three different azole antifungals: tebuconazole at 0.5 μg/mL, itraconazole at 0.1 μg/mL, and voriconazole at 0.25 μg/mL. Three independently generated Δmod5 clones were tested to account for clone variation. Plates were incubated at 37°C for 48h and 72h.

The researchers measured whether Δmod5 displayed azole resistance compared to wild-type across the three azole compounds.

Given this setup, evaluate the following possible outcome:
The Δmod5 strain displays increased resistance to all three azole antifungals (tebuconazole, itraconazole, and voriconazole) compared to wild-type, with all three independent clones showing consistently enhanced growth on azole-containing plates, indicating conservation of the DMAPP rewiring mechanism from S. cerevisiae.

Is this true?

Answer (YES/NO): NO